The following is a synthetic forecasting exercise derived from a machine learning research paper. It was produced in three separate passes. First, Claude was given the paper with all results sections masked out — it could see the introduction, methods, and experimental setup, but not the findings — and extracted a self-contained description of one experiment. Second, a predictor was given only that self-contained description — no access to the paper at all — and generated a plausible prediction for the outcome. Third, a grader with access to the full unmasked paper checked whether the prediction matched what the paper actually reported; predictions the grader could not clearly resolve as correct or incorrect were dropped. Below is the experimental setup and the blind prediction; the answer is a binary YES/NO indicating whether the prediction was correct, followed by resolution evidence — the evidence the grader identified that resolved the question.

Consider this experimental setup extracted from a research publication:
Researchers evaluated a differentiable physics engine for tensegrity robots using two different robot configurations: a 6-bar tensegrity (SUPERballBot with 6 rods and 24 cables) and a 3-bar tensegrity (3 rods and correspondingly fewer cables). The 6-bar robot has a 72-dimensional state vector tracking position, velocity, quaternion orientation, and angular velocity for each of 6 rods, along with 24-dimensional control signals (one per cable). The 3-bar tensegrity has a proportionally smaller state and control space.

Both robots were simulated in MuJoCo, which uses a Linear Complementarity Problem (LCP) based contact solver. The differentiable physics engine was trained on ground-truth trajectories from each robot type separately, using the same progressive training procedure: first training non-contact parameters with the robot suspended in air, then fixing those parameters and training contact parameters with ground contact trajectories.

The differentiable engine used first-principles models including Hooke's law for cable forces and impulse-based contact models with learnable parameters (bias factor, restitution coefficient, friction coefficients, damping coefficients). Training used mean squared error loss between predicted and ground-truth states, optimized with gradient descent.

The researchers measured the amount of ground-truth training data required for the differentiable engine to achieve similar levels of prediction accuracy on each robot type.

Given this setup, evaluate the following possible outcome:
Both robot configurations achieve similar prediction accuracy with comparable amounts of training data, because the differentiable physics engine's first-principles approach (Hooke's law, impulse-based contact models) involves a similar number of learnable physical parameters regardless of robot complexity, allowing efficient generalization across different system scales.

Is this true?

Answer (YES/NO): NO